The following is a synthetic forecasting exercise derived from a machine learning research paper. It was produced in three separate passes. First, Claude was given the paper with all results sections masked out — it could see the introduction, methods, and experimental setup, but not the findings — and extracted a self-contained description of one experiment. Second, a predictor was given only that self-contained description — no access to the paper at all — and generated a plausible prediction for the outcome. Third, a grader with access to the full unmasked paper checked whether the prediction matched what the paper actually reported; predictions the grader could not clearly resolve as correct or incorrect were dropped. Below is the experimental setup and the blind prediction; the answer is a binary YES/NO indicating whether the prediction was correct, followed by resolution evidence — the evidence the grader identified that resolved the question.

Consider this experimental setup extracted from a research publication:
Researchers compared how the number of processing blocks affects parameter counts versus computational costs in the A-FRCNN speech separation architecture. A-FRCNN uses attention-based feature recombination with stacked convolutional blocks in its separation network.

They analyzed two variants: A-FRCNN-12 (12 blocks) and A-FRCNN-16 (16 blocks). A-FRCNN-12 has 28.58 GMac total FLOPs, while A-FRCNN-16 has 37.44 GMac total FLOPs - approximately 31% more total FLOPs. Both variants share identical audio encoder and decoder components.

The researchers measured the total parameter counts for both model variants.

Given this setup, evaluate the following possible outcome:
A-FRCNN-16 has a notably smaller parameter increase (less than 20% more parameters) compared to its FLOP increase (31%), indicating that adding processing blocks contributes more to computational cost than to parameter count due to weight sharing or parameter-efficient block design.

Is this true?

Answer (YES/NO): NO